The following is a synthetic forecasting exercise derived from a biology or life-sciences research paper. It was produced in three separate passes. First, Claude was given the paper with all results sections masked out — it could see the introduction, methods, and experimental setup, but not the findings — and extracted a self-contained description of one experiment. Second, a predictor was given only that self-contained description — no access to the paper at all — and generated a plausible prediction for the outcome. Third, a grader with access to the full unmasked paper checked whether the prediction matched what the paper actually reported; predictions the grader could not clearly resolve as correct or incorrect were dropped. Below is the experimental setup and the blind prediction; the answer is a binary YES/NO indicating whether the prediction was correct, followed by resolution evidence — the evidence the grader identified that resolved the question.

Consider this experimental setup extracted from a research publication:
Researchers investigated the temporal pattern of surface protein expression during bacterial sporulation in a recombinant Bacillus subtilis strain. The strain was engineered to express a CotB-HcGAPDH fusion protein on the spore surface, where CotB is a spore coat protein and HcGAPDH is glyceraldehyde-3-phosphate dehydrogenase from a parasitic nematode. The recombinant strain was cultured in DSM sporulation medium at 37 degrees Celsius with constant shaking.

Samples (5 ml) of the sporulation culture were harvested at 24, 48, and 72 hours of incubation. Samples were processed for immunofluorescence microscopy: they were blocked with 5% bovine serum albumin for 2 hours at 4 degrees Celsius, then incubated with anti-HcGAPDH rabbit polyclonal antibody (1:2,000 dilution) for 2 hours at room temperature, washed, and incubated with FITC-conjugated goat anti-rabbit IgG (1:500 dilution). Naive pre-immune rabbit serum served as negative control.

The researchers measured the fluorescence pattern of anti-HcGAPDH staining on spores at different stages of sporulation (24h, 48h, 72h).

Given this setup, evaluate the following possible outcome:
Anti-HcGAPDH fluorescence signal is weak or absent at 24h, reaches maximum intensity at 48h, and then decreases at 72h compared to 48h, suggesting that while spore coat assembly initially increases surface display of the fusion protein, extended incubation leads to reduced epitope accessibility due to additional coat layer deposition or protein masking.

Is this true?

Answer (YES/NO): NO